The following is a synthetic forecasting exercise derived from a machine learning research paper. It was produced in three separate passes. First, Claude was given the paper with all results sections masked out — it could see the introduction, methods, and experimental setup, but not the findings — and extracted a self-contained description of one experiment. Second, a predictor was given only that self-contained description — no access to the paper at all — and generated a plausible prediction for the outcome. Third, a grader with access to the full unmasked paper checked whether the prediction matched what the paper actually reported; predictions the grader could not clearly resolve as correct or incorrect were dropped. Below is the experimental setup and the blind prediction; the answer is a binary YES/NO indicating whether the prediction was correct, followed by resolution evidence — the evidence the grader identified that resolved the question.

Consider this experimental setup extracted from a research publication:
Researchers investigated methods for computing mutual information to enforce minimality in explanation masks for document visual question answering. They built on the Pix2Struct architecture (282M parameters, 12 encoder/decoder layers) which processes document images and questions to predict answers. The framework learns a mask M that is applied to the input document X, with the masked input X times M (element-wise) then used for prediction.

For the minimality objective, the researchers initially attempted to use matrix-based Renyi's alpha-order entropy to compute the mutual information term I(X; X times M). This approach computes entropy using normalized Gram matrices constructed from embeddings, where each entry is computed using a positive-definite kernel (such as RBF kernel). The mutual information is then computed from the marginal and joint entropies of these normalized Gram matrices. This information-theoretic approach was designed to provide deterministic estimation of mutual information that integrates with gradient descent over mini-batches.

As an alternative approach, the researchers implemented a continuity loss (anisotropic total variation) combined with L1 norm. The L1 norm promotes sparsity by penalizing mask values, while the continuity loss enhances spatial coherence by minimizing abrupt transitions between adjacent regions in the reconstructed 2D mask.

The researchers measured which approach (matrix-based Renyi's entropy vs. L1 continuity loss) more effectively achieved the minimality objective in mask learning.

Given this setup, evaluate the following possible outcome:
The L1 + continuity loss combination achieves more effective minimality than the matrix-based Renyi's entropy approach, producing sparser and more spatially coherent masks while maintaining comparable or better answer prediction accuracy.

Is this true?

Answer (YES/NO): NO